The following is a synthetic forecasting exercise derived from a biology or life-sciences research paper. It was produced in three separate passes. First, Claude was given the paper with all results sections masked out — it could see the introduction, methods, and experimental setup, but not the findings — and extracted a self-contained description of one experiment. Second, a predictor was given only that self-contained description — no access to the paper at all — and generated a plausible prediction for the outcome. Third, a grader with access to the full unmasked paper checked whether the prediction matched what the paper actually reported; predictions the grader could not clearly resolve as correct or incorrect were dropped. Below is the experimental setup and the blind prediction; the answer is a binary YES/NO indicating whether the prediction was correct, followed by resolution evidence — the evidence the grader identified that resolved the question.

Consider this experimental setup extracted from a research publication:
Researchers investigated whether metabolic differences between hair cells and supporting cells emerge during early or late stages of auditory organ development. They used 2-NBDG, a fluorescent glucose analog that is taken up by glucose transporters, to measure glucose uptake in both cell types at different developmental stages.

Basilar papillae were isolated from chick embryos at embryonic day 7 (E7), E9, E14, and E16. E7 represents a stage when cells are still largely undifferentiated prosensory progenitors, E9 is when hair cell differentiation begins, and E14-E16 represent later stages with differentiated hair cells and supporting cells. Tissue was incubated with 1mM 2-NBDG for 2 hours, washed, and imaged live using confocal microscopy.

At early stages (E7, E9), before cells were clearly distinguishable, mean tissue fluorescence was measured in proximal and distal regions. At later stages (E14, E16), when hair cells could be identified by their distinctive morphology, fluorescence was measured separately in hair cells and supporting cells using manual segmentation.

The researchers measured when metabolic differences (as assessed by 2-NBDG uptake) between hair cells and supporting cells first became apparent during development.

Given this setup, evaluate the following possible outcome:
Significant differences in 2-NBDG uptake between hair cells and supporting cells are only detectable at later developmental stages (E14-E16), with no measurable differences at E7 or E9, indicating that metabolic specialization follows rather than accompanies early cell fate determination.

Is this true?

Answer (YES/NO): NO